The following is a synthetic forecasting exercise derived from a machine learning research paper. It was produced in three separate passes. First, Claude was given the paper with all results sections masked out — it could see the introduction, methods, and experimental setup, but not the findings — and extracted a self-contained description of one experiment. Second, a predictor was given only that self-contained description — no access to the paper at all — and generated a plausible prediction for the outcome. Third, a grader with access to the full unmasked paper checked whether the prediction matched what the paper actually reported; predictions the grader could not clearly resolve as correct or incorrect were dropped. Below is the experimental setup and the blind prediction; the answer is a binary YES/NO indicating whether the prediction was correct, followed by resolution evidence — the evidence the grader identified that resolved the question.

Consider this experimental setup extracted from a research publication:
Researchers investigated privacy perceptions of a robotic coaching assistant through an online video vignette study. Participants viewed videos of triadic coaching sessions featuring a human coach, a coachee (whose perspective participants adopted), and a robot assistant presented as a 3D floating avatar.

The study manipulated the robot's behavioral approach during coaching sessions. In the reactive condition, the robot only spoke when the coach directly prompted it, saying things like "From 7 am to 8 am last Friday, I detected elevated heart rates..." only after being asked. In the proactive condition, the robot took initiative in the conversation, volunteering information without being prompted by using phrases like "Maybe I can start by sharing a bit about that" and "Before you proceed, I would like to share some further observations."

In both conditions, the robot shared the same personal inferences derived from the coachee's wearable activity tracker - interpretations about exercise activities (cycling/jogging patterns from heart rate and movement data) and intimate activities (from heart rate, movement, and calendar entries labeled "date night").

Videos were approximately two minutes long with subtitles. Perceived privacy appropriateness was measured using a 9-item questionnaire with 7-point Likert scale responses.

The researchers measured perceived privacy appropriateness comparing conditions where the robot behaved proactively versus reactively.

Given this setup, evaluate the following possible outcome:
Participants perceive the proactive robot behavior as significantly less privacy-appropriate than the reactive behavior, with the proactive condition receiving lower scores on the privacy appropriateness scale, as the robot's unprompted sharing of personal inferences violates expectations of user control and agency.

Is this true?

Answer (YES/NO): NO